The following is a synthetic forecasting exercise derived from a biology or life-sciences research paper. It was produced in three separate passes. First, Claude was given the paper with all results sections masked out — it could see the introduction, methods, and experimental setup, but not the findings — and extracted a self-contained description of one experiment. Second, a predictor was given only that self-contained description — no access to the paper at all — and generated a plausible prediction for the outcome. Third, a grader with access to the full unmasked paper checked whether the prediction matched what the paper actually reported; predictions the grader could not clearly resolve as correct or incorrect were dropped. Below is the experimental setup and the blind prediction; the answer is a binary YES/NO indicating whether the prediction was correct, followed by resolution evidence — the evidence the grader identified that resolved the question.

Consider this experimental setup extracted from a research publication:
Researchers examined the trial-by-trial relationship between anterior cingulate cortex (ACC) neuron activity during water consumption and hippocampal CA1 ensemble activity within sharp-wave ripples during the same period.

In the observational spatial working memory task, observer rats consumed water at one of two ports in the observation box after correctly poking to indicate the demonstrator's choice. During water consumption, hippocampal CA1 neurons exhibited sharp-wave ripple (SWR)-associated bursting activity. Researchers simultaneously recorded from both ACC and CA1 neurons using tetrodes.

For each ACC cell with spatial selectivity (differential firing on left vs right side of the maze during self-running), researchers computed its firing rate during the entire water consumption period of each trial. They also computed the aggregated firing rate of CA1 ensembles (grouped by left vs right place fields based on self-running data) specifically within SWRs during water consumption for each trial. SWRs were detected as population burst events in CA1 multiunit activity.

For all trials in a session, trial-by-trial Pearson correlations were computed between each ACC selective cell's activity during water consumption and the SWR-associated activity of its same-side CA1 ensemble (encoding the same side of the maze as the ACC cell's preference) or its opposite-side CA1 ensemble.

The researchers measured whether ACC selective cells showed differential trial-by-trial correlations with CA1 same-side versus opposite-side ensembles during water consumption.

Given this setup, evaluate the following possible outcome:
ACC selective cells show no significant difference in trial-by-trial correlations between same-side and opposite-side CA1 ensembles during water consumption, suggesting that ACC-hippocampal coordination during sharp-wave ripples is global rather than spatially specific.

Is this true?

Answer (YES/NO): NO